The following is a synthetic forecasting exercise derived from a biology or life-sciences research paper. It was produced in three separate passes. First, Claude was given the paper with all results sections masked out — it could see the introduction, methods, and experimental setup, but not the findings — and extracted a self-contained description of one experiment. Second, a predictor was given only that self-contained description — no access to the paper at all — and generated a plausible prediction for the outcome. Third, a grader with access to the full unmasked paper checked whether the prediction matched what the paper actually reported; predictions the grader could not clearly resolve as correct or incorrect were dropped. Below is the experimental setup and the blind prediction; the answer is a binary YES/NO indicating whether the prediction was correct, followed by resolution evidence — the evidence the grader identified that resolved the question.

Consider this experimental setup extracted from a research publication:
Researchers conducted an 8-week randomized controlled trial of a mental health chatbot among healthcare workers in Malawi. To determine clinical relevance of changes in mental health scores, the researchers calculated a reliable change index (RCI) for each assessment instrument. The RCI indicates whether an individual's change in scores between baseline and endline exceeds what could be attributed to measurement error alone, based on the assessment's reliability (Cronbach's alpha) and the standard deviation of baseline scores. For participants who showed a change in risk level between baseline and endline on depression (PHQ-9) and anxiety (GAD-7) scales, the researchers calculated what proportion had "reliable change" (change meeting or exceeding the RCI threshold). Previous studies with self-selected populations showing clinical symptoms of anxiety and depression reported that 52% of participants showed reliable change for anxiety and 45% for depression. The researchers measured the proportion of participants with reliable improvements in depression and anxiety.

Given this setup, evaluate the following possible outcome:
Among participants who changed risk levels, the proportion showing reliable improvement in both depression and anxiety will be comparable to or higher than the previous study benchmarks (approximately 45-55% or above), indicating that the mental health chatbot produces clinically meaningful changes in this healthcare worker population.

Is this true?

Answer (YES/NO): NO